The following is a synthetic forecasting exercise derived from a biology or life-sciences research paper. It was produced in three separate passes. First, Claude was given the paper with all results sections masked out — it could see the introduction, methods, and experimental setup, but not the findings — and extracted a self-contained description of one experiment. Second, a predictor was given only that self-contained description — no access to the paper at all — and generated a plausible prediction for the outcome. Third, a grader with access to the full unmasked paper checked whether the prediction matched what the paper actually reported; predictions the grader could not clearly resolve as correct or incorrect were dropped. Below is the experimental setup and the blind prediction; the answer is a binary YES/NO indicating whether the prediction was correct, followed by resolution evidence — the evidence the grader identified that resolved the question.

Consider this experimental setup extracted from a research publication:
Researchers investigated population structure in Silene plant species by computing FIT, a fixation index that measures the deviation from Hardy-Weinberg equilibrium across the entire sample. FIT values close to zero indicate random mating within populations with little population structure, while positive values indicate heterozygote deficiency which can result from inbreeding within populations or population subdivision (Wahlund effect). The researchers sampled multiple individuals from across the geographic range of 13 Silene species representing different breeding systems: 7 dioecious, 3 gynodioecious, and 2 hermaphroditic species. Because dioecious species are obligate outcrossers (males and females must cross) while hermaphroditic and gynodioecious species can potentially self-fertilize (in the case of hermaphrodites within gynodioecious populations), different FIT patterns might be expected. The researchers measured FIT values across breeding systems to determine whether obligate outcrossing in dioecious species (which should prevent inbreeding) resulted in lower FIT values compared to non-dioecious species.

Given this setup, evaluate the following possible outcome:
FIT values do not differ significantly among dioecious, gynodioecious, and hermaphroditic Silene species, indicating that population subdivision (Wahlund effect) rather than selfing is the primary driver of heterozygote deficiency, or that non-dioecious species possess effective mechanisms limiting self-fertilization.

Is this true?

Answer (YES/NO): NO